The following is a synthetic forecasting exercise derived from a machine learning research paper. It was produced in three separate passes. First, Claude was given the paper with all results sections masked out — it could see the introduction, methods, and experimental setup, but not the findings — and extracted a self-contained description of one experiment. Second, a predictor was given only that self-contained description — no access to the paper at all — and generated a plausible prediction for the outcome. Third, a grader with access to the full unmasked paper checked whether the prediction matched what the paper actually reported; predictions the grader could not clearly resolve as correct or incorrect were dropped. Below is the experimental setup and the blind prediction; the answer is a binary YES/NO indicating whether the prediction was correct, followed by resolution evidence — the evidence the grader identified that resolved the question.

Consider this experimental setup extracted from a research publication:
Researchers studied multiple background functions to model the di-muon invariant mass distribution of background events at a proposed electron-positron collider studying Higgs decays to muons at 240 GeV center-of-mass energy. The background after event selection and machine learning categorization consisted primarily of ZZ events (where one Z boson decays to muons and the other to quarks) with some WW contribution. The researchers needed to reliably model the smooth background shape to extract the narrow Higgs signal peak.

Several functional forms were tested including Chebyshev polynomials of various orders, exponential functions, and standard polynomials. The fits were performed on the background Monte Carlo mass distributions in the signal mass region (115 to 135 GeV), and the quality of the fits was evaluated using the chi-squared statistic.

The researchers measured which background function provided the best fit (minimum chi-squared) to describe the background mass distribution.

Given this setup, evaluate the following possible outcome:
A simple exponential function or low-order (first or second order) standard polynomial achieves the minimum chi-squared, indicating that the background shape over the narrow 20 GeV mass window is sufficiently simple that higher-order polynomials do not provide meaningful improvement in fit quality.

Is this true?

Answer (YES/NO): NO